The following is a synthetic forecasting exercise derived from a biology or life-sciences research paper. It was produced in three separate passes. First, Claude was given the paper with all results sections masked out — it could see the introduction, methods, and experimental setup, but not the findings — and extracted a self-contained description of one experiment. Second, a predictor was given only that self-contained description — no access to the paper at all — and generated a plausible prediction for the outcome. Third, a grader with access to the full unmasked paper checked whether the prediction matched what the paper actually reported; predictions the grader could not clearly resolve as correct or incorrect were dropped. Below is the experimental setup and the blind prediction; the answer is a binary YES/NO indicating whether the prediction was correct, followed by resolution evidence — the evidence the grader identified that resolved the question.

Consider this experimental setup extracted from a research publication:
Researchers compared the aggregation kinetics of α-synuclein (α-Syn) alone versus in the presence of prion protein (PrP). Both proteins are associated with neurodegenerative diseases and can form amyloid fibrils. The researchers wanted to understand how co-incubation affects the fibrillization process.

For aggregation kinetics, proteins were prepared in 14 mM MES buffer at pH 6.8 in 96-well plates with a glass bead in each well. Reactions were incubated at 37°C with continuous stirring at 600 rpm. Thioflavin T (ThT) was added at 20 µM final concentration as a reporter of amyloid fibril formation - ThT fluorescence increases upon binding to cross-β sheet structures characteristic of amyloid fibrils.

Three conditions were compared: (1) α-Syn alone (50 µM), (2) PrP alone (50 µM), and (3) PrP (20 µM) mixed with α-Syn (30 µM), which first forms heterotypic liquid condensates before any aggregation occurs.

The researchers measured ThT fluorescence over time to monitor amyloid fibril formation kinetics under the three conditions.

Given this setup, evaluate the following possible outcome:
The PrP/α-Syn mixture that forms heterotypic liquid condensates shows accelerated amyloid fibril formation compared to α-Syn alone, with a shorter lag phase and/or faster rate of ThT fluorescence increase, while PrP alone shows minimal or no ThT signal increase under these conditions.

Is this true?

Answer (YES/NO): YES